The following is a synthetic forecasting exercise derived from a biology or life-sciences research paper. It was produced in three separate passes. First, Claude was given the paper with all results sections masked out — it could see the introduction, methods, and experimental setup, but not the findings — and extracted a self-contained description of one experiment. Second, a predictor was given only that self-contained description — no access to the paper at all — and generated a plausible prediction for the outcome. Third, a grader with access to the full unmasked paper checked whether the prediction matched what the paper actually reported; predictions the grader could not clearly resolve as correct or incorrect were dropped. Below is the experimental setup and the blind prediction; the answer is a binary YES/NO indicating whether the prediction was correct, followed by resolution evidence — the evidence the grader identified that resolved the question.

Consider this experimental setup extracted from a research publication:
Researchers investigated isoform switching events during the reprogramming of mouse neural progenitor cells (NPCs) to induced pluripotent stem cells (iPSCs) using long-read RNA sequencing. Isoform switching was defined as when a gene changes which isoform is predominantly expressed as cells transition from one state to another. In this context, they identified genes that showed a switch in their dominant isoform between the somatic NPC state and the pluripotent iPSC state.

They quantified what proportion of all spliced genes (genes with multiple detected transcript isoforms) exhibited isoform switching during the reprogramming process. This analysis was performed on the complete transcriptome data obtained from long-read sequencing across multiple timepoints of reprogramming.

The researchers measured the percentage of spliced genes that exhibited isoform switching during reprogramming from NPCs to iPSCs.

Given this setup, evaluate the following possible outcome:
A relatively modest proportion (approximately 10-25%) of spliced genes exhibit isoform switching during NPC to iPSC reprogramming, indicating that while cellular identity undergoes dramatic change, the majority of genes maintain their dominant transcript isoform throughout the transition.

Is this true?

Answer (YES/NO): YES